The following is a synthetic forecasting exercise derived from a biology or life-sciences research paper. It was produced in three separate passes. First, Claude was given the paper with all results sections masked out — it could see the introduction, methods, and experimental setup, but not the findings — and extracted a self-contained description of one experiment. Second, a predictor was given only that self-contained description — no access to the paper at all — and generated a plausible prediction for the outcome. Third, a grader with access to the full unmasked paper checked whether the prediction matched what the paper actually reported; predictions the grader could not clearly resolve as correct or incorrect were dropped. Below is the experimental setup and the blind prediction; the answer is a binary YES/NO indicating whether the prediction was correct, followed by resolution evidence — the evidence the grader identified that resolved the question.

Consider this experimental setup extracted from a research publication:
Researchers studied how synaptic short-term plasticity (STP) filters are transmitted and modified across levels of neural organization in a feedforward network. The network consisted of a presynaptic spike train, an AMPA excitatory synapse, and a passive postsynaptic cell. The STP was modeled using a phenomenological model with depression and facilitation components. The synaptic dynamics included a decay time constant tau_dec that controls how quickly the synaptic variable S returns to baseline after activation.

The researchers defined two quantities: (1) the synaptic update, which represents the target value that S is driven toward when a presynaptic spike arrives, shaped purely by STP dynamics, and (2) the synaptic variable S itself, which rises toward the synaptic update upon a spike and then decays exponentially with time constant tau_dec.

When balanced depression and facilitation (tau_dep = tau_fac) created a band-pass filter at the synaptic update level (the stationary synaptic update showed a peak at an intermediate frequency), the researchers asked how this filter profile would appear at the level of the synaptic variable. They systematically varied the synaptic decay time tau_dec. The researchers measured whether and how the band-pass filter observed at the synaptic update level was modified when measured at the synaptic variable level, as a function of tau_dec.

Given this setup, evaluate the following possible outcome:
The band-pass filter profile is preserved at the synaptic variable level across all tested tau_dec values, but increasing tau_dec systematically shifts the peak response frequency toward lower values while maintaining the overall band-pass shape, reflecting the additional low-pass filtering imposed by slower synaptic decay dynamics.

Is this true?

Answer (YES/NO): NO